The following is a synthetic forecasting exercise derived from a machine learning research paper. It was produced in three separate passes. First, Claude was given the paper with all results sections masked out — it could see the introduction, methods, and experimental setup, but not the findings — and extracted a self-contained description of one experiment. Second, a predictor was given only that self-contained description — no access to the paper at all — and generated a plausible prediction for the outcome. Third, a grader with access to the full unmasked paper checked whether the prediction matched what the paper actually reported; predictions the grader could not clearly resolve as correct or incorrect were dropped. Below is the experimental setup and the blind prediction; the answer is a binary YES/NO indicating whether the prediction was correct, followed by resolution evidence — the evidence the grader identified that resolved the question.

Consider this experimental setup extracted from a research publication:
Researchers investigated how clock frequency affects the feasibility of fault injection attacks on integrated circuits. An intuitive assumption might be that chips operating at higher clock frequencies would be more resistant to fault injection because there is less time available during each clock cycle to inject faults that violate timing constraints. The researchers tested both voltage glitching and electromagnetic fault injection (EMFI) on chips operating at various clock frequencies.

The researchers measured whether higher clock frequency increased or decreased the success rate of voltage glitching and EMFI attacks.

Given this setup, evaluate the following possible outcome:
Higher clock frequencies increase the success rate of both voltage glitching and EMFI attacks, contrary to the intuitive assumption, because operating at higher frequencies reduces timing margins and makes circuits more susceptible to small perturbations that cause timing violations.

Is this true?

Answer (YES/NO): YES